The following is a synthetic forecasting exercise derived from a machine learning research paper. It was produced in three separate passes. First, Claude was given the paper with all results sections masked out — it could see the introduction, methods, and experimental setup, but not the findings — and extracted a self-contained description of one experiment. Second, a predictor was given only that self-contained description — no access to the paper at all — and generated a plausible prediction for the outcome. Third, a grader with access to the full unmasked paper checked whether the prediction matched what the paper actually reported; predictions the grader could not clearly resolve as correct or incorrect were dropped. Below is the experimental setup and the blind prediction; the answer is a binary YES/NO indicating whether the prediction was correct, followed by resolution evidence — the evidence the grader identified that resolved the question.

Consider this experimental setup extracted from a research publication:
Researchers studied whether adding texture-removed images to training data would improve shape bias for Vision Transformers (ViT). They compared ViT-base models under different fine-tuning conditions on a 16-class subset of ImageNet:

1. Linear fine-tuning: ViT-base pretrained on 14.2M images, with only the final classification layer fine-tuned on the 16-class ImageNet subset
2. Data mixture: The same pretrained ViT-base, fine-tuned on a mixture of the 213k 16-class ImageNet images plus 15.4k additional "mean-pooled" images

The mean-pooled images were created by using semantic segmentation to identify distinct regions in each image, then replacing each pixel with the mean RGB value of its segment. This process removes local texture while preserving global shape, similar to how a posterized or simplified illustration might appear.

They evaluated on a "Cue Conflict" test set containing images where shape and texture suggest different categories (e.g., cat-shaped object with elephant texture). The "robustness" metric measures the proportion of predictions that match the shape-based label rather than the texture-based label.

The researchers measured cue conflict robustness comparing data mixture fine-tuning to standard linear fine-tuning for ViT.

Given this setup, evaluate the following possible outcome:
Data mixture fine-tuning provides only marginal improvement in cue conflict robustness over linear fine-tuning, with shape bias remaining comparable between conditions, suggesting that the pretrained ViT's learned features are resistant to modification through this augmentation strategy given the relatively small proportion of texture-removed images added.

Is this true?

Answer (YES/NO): NO